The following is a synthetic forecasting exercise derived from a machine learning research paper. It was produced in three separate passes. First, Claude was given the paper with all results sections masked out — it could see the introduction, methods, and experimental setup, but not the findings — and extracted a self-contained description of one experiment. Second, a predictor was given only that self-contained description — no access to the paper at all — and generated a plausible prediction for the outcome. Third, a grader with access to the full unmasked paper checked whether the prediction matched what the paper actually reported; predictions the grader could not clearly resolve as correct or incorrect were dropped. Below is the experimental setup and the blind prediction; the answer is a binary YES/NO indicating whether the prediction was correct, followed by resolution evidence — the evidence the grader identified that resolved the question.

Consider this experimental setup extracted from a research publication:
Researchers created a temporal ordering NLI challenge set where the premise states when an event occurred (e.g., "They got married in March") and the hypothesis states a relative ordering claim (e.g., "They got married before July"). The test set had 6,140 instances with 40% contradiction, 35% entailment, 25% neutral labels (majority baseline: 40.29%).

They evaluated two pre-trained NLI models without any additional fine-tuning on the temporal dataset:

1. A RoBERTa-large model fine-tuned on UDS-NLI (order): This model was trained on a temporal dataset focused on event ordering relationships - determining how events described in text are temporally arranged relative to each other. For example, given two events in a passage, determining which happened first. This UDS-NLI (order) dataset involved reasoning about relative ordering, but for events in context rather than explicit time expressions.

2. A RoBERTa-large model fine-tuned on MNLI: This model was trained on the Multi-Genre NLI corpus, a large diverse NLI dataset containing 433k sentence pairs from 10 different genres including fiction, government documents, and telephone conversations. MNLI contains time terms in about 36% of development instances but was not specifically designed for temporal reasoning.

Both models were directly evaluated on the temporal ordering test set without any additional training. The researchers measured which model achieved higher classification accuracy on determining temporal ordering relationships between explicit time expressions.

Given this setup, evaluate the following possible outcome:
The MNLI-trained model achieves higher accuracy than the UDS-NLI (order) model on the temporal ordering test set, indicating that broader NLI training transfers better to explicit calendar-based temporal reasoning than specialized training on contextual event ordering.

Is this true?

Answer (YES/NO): NO